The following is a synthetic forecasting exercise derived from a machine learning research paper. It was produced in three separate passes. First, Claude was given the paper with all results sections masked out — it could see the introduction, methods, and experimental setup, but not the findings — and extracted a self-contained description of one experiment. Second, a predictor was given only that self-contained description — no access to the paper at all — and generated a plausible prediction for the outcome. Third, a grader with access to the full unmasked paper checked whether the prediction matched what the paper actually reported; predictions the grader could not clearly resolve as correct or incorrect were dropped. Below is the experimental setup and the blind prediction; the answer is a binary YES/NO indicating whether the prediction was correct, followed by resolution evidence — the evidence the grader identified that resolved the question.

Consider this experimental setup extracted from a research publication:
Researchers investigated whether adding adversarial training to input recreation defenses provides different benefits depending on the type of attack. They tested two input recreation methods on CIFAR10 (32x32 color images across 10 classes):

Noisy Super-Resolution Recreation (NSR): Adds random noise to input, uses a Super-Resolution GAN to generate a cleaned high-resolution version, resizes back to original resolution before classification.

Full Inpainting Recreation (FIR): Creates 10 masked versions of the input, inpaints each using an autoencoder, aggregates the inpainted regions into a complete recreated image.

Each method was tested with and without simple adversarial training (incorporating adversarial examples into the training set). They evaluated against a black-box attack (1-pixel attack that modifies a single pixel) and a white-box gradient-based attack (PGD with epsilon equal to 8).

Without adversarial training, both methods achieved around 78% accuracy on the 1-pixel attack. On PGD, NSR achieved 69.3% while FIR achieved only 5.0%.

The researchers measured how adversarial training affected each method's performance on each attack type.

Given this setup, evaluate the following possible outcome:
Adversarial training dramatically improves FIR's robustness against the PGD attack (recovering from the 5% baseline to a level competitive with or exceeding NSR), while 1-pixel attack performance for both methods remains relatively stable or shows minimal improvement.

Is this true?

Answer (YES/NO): NO